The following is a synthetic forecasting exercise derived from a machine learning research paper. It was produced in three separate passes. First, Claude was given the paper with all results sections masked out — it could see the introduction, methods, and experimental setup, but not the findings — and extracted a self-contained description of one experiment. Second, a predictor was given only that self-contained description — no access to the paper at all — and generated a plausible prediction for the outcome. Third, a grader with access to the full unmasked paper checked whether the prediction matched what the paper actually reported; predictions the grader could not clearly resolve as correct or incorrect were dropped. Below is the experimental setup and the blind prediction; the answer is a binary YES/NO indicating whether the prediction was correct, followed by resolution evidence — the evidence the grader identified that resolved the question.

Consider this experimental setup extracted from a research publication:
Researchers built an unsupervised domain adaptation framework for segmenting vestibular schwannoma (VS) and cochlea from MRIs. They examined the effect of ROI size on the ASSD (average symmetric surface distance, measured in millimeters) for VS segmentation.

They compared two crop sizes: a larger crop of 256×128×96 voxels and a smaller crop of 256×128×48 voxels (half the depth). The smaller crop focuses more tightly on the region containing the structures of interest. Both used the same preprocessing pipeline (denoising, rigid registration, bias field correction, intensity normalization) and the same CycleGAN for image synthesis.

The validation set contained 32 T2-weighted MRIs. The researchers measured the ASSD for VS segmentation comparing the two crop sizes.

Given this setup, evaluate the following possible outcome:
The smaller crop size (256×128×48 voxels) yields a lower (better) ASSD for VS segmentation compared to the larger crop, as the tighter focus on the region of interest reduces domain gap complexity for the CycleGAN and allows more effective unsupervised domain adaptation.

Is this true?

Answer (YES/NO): NO